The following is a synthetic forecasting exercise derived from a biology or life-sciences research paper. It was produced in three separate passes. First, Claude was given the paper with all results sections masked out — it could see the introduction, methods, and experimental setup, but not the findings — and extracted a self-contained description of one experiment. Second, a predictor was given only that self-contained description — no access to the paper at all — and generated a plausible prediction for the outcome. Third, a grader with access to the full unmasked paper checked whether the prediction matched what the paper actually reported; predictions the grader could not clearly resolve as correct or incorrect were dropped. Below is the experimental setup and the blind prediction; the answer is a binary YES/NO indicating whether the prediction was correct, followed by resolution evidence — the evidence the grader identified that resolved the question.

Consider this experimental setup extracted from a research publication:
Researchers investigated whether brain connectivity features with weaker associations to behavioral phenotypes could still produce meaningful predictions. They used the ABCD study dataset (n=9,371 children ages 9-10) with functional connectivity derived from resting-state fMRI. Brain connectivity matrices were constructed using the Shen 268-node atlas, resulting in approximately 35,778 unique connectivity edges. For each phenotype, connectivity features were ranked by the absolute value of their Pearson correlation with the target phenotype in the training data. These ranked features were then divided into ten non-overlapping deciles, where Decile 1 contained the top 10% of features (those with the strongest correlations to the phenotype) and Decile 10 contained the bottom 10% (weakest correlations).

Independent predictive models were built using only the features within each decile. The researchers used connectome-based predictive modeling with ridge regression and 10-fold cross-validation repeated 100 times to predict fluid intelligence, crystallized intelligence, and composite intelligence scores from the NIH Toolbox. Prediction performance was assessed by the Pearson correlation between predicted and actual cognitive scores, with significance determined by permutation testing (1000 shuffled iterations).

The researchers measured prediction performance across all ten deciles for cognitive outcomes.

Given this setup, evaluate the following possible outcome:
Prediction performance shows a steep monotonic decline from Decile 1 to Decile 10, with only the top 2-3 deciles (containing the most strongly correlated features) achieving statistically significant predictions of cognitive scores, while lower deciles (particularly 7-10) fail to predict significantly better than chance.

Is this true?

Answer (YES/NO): NO